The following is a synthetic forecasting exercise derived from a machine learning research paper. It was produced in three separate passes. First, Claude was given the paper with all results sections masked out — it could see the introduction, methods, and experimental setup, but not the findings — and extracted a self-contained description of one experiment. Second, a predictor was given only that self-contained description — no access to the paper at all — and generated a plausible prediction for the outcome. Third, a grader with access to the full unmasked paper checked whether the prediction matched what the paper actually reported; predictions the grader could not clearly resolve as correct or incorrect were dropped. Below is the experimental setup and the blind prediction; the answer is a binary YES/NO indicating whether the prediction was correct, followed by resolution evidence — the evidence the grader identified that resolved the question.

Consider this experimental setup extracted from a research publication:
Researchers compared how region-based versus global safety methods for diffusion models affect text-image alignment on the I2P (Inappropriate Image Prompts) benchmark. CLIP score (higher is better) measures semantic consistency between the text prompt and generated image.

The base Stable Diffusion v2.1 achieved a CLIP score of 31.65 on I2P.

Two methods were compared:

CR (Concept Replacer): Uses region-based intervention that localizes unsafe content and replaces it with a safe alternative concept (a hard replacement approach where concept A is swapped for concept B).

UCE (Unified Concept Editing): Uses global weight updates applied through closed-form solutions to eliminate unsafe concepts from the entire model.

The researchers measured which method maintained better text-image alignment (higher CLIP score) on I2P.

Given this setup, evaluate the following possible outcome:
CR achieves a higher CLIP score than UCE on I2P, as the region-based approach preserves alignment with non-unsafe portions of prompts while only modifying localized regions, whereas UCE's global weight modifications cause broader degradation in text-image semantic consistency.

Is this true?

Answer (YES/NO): NO